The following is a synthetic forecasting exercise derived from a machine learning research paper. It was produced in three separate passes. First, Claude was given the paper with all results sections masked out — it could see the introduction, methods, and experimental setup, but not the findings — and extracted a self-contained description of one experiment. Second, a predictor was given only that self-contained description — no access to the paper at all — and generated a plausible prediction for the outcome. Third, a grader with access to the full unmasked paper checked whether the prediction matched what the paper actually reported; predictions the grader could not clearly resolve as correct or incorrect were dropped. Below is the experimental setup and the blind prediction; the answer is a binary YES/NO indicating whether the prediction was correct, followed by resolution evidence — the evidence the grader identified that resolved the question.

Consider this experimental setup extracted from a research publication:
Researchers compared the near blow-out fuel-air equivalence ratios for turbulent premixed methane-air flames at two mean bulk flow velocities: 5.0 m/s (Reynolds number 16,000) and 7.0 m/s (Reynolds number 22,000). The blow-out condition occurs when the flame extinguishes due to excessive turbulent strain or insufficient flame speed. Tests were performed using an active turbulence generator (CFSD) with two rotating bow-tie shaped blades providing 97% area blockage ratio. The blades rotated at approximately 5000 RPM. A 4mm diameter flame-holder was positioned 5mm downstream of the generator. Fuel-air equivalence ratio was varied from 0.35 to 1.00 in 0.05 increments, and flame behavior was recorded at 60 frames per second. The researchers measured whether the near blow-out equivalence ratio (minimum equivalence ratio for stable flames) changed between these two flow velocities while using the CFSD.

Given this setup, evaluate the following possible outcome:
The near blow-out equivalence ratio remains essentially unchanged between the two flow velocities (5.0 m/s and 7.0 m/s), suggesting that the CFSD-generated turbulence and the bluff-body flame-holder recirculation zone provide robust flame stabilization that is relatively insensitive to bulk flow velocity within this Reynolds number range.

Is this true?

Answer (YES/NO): NO